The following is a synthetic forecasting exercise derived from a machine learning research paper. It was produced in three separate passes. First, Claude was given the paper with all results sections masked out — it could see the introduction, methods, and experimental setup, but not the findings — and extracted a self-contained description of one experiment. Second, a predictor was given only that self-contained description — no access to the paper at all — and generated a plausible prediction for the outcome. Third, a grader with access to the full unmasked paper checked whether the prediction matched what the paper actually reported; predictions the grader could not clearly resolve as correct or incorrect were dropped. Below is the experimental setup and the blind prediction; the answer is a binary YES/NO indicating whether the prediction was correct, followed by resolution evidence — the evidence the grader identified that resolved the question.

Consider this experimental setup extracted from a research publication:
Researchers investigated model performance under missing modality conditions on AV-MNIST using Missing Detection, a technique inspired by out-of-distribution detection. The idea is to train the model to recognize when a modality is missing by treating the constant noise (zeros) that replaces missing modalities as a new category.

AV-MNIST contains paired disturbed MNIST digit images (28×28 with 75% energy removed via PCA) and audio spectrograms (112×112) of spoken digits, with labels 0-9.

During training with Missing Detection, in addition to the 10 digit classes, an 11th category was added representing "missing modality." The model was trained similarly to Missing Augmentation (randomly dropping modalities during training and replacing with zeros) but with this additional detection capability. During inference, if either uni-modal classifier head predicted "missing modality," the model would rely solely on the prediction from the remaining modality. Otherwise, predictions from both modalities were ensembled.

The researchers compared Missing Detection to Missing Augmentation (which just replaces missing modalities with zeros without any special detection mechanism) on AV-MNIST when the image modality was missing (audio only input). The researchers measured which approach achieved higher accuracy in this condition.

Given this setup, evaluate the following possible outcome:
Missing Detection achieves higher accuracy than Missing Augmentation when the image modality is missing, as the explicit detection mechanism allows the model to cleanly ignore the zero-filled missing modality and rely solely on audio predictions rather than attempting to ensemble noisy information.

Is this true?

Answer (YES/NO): NO